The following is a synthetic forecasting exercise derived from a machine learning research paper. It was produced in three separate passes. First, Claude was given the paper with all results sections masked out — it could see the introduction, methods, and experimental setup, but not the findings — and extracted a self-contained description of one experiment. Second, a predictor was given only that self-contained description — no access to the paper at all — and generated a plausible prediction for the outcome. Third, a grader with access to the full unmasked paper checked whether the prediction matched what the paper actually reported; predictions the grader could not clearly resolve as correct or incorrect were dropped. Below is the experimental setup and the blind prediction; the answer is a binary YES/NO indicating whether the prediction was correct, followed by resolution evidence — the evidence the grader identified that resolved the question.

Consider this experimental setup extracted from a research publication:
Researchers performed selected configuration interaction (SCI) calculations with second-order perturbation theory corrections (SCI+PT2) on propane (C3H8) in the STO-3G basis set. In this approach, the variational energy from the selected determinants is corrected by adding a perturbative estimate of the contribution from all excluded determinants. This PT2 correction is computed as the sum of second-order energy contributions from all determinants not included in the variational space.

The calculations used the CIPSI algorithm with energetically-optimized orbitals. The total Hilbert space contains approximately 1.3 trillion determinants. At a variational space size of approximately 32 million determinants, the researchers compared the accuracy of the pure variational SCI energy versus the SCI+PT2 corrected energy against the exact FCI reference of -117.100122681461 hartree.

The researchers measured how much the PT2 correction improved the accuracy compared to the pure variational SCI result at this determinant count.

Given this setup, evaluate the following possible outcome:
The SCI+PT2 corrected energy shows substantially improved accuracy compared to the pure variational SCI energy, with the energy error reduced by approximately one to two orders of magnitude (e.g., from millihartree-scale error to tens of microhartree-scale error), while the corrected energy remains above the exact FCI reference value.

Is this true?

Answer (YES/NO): YES